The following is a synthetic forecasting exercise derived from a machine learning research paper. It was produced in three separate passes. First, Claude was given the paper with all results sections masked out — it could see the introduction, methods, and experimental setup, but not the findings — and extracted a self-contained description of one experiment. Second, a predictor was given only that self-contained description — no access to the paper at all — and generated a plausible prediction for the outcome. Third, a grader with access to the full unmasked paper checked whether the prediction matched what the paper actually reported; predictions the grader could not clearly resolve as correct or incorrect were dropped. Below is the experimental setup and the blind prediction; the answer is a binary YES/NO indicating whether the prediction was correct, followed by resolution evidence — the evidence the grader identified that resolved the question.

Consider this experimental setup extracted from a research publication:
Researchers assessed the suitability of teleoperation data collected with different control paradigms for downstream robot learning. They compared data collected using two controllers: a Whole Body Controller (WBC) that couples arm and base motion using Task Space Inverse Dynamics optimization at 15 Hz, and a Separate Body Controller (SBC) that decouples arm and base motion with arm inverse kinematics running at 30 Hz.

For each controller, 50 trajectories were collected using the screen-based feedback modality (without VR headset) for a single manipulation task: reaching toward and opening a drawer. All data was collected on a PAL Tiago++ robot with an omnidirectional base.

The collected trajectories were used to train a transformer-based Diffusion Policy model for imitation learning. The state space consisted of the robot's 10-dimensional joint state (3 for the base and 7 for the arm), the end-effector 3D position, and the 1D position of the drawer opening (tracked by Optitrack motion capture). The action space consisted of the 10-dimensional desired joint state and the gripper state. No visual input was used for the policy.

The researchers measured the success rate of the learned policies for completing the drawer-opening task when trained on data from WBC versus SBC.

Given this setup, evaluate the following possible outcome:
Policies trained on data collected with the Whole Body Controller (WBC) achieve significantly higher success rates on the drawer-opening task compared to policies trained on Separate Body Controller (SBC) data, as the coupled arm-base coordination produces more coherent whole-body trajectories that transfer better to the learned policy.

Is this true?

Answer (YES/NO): YES